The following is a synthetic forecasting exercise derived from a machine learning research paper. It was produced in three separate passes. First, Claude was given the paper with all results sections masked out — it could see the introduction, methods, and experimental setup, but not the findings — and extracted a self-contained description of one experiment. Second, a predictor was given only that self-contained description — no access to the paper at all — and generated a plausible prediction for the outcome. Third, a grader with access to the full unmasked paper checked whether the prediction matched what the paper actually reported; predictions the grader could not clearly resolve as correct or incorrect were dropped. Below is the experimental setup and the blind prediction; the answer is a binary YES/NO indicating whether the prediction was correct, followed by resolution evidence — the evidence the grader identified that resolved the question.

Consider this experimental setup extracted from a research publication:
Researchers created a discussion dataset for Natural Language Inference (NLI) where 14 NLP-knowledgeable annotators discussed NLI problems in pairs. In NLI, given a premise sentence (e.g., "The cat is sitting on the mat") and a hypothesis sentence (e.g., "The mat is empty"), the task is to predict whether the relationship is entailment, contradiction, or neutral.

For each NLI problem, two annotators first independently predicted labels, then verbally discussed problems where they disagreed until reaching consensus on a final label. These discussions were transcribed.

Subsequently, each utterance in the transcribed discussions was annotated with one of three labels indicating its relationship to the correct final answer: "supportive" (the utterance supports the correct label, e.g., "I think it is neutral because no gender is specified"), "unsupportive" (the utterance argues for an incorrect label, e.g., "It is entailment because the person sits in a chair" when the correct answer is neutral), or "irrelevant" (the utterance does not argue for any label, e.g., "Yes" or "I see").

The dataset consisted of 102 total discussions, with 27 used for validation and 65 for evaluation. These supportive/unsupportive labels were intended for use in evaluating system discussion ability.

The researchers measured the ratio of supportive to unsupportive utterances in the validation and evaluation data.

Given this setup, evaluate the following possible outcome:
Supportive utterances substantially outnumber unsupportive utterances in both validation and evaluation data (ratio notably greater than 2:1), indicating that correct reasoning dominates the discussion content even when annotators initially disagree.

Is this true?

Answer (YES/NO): NO